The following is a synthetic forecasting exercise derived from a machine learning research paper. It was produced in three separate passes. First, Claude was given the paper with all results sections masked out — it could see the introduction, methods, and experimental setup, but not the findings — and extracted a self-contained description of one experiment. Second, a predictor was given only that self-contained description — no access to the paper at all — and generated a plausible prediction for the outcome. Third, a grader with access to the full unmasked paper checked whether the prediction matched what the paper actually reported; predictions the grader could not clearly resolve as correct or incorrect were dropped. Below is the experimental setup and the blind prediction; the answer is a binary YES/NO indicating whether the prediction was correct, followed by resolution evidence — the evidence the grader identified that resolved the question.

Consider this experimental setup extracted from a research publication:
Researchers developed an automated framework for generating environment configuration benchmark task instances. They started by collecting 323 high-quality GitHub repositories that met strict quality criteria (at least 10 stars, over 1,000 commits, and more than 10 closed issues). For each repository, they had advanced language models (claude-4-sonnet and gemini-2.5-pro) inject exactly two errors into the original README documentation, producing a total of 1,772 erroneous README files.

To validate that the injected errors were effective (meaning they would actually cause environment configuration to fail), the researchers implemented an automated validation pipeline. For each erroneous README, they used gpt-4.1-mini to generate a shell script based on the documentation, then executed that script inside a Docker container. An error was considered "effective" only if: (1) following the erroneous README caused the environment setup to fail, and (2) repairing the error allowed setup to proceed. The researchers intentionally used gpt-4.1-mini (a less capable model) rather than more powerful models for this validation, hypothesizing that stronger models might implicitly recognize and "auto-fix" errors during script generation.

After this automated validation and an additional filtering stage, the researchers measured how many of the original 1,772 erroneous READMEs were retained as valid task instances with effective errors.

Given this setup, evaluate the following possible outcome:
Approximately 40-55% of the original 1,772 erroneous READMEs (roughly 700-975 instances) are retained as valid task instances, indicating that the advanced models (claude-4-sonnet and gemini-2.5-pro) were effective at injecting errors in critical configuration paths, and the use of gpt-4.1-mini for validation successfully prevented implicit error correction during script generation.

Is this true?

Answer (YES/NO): NO